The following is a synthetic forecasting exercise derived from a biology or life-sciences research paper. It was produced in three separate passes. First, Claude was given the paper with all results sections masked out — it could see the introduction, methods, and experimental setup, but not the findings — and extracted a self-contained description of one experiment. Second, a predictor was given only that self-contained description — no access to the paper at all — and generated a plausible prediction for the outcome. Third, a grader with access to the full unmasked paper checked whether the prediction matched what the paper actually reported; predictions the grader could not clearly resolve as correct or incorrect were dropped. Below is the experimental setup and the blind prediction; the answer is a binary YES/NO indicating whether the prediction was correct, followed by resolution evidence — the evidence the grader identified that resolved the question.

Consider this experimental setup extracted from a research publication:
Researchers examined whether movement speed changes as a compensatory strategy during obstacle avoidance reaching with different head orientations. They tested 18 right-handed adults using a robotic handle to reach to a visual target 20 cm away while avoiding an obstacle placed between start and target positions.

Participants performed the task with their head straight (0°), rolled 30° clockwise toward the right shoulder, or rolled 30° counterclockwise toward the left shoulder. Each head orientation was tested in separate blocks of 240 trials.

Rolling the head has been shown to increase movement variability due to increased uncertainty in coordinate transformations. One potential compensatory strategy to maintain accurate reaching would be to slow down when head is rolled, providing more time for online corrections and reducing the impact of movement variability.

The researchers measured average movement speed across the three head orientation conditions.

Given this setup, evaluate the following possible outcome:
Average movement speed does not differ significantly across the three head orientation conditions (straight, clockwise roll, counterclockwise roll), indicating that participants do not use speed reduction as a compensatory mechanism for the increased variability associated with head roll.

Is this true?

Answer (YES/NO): YES